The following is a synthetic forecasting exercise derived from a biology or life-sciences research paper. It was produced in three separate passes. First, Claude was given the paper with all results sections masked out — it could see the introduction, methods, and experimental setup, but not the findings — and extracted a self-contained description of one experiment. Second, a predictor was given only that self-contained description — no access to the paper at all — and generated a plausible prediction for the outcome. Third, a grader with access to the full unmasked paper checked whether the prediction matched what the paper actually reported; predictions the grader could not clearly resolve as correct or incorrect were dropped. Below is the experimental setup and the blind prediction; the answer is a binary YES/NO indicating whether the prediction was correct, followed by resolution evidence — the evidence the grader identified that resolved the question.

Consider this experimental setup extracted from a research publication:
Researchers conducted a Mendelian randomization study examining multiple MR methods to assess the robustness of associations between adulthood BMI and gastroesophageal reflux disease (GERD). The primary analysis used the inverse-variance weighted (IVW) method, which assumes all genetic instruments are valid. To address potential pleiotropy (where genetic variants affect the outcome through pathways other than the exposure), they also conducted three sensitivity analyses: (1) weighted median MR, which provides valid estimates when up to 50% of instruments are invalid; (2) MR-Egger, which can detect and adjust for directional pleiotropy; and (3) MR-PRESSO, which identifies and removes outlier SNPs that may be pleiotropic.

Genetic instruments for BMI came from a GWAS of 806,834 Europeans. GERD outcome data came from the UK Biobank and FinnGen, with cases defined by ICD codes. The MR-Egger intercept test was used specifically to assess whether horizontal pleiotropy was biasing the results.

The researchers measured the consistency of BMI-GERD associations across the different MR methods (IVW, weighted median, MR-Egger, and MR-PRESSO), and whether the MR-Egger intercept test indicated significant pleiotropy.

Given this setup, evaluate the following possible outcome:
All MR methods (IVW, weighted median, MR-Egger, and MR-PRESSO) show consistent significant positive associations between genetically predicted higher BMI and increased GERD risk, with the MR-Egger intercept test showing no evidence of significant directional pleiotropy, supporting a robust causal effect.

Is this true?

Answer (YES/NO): NO